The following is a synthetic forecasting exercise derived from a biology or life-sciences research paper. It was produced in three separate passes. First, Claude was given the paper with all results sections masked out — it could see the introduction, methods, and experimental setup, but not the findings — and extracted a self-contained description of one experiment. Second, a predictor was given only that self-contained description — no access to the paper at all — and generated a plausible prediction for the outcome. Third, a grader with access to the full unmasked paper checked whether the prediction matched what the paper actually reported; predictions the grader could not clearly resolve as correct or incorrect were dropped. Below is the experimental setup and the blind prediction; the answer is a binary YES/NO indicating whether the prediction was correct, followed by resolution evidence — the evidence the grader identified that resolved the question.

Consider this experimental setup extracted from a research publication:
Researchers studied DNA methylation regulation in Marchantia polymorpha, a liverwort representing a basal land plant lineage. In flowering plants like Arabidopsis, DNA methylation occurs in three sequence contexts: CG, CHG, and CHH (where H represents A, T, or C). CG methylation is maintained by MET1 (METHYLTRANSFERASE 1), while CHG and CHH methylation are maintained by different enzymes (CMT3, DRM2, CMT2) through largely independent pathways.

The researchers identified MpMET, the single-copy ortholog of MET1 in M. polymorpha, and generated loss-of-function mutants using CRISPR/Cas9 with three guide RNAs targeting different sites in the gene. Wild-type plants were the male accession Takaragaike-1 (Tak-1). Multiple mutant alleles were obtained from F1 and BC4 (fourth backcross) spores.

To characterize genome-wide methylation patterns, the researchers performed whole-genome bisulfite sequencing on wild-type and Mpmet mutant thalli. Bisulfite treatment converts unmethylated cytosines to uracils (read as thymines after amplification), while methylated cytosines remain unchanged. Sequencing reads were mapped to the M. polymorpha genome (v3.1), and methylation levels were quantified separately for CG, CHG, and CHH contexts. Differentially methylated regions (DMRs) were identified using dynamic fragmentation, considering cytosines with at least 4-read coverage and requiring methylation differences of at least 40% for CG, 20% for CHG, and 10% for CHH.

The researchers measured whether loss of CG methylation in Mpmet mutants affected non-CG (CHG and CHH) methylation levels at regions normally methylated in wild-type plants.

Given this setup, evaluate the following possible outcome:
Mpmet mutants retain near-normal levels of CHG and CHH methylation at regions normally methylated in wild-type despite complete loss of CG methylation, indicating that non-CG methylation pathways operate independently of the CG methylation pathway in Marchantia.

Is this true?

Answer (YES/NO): NO